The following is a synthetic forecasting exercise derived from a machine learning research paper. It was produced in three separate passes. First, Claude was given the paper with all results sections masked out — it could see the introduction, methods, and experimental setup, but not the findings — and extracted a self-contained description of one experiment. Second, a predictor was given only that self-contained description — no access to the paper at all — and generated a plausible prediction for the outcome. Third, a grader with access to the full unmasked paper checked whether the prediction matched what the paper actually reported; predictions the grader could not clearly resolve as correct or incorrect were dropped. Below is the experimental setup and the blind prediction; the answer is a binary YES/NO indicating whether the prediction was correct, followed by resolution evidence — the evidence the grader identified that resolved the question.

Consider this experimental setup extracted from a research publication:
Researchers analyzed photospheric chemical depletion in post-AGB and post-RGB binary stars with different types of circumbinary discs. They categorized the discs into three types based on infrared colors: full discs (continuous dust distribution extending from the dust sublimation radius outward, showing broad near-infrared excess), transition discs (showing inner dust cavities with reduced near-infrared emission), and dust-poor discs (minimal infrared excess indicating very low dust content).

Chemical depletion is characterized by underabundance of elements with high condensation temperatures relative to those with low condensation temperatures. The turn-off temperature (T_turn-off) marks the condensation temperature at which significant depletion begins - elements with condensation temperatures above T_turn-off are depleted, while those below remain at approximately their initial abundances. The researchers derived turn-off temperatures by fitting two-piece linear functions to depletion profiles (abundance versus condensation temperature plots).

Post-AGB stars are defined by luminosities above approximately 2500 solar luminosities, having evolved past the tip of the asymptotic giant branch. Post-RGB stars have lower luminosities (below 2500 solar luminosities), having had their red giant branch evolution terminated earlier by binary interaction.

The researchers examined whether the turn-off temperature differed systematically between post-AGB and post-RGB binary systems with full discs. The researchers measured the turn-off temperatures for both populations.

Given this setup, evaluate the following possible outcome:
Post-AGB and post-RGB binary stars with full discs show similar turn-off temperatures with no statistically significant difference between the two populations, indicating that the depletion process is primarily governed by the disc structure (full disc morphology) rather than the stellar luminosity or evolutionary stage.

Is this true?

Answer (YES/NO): NO